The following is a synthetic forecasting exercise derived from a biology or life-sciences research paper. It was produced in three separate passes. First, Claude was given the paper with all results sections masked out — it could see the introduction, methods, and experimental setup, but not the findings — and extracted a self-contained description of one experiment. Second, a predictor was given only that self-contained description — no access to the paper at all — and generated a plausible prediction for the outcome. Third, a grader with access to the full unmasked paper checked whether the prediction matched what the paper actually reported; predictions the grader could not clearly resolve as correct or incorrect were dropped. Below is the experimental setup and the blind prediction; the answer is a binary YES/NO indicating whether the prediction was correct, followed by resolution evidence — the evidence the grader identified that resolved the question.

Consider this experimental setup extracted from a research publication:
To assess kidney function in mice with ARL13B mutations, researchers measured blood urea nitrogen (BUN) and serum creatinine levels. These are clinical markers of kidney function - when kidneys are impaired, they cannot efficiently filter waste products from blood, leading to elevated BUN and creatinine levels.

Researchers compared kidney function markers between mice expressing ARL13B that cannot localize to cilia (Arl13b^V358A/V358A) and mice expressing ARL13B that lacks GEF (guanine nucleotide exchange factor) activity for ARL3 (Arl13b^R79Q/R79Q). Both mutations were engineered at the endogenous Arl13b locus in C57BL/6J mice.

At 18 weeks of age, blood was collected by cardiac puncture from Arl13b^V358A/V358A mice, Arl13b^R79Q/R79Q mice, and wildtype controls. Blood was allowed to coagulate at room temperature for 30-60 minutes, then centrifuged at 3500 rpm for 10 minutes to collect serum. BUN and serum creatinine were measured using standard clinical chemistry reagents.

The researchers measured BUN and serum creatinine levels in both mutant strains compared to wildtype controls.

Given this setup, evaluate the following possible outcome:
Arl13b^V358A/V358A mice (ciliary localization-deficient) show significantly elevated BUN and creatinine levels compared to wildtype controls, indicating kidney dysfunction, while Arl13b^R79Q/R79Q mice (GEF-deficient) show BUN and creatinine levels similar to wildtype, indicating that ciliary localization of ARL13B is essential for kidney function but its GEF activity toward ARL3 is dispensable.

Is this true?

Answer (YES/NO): NO